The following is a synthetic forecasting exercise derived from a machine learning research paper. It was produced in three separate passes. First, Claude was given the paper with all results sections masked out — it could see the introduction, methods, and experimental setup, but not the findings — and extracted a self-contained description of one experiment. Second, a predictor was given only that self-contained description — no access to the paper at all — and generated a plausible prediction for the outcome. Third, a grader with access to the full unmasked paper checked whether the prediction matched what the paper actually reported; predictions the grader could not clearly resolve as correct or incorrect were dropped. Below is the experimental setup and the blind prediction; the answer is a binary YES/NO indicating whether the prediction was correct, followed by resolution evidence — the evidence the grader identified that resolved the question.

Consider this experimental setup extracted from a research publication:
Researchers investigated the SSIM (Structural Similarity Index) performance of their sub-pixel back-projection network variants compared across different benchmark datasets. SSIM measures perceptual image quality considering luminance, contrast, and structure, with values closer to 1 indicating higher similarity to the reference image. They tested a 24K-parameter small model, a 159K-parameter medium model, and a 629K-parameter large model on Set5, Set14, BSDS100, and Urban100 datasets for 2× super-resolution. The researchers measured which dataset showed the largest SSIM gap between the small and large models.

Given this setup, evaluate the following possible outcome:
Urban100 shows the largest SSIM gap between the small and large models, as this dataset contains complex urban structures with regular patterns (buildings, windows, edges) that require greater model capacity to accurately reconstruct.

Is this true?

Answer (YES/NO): YES